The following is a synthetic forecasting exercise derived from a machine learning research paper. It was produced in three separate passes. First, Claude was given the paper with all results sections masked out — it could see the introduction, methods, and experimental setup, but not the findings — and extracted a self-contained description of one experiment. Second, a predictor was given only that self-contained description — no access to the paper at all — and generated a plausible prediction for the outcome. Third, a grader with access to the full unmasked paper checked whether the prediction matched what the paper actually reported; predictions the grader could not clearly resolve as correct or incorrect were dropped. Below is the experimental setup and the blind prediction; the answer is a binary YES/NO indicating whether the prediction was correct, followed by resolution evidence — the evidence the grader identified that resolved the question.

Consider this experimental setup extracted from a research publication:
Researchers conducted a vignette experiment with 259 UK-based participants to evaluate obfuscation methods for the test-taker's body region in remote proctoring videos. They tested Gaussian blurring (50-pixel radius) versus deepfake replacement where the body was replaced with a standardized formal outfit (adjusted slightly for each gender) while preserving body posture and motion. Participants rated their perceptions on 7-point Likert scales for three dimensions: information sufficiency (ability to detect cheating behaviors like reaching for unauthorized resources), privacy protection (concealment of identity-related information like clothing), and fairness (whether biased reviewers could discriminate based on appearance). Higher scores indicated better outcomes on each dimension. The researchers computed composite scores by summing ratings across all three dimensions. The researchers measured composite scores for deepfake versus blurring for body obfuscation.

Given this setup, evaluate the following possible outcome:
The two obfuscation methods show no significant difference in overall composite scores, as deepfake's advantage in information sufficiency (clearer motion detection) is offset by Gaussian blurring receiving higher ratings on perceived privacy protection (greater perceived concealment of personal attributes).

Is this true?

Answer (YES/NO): NO